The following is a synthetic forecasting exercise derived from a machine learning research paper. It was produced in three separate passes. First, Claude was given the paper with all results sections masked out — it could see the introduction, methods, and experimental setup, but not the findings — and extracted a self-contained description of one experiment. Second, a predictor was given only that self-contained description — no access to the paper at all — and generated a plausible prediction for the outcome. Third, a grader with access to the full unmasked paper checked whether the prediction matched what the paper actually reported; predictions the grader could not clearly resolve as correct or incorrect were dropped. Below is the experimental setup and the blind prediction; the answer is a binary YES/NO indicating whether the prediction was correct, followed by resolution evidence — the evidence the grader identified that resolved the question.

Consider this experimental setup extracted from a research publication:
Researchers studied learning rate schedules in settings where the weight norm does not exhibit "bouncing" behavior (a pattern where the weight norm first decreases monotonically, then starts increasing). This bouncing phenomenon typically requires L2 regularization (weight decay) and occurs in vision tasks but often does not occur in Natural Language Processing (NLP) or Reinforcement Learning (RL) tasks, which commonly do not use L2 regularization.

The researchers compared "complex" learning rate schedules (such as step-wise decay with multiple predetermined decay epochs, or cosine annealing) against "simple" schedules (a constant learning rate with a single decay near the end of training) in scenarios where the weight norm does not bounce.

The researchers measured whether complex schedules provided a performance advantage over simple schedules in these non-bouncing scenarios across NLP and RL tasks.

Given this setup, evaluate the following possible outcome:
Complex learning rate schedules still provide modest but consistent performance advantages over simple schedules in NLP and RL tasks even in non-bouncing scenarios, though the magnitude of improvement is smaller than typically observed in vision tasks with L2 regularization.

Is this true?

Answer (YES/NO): NO